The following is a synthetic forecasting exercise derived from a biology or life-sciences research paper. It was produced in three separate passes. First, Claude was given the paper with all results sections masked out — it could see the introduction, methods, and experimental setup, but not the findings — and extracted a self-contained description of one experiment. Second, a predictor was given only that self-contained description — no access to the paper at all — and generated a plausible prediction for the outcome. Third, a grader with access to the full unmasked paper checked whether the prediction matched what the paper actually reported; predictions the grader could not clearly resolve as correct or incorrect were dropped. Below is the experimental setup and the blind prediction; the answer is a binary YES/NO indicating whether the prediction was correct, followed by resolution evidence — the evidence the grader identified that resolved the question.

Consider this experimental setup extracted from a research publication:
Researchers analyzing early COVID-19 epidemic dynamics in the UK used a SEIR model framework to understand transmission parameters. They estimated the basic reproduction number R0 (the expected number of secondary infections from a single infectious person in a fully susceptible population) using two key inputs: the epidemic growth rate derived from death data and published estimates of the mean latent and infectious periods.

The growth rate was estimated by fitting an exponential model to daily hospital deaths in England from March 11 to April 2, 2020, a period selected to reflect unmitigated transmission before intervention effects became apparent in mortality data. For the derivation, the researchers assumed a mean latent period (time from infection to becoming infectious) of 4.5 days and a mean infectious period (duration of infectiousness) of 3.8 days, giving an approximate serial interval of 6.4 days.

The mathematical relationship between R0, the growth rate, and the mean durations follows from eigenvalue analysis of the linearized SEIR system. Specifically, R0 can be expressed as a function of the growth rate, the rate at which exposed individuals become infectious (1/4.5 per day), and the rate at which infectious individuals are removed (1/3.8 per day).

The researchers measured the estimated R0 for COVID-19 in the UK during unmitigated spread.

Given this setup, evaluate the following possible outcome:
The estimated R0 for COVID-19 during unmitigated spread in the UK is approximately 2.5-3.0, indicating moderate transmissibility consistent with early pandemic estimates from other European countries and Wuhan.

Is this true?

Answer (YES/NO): NO